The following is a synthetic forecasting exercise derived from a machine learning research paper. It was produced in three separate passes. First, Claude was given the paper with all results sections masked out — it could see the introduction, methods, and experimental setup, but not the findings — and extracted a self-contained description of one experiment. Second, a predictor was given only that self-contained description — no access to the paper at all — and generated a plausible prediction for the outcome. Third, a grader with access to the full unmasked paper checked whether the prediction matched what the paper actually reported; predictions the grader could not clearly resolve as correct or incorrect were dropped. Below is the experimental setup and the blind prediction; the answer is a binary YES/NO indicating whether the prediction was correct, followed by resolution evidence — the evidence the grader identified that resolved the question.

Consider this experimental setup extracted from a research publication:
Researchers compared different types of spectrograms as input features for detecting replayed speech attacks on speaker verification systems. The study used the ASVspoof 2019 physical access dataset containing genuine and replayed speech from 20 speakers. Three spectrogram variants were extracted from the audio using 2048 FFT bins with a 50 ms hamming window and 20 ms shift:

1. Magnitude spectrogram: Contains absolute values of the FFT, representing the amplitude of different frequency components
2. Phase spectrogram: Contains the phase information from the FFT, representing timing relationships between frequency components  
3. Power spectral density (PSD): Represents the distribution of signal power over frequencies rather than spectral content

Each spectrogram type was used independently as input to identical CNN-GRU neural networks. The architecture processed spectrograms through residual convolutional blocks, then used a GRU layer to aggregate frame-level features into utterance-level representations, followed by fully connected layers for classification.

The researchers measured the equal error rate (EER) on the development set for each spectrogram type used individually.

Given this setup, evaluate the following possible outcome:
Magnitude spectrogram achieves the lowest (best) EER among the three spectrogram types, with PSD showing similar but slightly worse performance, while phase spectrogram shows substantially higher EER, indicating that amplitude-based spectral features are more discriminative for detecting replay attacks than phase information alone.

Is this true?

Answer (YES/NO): NO